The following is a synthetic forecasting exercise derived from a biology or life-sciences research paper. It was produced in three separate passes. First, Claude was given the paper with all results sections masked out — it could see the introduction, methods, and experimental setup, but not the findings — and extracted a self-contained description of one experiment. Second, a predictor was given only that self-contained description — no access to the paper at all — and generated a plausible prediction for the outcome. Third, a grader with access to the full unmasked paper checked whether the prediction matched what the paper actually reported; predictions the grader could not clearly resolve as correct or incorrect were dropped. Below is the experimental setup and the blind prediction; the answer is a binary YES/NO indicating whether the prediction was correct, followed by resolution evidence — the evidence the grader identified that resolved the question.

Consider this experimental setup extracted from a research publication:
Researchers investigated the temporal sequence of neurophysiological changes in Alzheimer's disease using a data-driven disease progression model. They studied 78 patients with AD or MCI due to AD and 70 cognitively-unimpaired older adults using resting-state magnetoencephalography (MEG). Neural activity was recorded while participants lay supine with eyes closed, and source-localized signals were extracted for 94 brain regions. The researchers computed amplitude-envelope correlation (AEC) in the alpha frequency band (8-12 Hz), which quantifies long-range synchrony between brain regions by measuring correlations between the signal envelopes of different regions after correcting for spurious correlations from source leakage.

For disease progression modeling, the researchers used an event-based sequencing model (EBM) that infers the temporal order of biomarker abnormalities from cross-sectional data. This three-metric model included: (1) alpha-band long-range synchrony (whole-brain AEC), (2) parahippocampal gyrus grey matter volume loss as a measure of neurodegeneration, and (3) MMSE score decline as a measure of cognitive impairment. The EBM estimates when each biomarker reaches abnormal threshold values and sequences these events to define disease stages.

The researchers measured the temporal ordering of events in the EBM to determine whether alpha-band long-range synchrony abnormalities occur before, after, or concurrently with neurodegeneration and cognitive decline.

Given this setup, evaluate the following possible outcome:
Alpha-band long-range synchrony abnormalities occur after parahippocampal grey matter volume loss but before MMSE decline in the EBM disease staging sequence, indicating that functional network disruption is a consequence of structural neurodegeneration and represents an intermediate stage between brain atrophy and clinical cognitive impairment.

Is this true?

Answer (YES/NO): NO